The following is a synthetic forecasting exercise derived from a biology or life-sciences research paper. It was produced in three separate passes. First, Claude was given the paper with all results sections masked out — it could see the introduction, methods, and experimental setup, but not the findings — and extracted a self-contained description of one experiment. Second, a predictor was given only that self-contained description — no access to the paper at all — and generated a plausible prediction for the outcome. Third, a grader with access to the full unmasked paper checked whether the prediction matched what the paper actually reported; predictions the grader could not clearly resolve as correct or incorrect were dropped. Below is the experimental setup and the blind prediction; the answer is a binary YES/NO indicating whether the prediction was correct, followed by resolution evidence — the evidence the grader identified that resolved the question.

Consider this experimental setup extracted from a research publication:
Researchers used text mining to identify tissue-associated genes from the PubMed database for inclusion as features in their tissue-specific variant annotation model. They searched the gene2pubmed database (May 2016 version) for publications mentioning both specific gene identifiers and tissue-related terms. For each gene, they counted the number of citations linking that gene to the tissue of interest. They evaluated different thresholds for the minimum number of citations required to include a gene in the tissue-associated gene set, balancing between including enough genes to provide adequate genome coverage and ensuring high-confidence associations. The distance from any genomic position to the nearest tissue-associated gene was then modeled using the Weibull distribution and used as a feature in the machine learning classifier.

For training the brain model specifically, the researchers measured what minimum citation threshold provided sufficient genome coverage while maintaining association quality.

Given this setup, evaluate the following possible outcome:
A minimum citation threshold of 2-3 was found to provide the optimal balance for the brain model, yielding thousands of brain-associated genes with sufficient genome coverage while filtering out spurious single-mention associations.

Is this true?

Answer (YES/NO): NO